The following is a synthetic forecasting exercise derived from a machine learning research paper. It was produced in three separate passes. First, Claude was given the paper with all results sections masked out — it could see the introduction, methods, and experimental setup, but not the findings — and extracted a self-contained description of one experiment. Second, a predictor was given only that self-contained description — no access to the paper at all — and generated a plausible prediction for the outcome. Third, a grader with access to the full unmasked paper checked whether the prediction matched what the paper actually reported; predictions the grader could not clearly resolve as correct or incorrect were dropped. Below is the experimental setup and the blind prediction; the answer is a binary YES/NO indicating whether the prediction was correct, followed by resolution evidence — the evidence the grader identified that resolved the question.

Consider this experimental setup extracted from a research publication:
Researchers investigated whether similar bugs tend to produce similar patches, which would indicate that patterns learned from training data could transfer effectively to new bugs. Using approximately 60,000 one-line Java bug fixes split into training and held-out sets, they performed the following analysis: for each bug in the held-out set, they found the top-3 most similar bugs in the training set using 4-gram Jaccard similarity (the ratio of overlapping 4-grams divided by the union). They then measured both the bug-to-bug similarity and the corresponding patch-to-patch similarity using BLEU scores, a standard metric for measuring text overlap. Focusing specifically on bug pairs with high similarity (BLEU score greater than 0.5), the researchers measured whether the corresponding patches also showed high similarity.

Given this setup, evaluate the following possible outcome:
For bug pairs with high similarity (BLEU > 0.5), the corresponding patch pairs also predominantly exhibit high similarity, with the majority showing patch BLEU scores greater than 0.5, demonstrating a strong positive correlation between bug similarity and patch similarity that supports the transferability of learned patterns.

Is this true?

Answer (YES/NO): NO